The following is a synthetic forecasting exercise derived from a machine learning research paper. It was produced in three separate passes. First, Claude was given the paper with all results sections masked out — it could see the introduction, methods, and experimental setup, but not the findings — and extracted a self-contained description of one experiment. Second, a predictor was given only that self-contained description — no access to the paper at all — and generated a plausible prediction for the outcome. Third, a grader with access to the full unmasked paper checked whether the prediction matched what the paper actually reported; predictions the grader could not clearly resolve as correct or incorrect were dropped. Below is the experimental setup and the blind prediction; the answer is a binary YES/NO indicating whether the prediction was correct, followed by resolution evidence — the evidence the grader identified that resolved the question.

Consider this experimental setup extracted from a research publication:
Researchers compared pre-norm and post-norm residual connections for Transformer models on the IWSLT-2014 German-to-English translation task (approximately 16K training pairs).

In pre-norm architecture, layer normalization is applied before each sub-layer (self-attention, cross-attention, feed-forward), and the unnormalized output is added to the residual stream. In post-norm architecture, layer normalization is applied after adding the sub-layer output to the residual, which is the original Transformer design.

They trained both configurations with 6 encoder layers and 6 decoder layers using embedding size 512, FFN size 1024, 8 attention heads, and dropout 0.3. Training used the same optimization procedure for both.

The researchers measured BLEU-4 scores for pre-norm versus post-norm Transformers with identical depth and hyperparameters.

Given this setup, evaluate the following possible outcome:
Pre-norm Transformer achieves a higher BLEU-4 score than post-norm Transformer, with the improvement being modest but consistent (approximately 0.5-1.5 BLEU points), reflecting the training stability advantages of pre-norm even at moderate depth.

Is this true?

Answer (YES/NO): NO